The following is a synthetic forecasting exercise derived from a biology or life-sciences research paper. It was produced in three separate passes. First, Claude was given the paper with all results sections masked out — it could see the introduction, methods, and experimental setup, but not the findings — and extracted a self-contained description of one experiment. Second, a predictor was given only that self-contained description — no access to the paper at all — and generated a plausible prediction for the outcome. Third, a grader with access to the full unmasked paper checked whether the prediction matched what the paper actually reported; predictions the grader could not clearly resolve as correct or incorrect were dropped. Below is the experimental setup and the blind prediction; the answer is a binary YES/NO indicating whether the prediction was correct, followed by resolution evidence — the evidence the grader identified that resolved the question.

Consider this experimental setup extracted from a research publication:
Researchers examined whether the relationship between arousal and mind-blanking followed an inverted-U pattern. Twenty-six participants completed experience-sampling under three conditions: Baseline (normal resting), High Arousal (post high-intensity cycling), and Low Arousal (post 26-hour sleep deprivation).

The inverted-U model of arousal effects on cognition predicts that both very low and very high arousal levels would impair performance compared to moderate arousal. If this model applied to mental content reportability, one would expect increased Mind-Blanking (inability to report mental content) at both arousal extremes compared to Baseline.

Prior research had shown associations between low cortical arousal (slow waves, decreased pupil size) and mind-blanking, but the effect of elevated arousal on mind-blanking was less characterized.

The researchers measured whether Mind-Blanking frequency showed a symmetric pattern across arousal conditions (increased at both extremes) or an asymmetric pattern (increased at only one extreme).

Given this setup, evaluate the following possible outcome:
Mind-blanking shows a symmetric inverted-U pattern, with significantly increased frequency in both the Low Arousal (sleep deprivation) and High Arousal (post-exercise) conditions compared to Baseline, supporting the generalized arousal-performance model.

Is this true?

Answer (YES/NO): NO